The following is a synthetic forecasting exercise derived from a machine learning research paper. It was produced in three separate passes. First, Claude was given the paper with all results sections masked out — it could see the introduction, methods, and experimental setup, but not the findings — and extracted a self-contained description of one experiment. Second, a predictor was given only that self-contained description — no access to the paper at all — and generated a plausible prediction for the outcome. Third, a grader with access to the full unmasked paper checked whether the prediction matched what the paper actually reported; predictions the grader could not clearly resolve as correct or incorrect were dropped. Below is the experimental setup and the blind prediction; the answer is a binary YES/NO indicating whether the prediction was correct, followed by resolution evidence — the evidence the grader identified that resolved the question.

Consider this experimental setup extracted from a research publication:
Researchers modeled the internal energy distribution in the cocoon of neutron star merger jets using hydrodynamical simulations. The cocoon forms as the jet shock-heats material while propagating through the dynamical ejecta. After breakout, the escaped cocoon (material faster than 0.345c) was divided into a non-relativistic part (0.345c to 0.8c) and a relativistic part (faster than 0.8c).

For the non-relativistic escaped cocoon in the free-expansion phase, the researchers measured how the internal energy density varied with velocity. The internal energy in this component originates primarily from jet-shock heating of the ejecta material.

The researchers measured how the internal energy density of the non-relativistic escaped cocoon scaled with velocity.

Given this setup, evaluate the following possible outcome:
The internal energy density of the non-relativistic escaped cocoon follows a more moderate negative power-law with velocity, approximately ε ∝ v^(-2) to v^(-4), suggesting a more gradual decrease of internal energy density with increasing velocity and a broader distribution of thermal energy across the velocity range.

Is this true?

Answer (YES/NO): YES